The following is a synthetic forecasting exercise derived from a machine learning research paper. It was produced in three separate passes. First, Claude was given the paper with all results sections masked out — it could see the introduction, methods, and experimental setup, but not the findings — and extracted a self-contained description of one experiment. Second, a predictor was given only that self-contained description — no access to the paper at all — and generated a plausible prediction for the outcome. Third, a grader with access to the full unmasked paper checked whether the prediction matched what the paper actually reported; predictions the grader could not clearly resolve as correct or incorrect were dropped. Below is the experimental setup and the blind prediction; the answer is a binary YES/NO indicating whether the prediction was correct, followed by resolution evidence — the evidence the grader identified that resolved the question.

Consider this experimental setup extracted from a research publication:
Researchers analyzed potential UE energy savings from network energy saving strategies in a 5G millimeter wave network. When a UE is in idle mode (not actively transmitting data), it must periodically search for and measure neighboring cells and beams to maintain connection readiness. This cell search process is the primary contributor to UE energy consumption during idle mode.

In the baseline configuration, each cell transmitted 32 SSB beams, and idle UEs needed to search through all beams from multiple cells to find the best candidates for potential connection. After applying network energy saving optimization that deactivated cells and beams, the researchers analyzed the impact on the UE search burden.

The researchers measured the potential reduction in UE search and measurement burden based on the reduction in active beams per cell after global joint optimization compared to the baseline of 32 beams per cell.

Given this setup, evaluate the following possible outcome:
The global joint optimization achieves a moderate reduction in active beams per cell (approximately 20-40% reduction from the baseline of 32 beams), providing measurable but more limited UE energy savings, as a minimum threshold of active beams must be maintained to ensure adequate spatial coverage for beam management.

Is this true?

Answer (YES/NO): NO